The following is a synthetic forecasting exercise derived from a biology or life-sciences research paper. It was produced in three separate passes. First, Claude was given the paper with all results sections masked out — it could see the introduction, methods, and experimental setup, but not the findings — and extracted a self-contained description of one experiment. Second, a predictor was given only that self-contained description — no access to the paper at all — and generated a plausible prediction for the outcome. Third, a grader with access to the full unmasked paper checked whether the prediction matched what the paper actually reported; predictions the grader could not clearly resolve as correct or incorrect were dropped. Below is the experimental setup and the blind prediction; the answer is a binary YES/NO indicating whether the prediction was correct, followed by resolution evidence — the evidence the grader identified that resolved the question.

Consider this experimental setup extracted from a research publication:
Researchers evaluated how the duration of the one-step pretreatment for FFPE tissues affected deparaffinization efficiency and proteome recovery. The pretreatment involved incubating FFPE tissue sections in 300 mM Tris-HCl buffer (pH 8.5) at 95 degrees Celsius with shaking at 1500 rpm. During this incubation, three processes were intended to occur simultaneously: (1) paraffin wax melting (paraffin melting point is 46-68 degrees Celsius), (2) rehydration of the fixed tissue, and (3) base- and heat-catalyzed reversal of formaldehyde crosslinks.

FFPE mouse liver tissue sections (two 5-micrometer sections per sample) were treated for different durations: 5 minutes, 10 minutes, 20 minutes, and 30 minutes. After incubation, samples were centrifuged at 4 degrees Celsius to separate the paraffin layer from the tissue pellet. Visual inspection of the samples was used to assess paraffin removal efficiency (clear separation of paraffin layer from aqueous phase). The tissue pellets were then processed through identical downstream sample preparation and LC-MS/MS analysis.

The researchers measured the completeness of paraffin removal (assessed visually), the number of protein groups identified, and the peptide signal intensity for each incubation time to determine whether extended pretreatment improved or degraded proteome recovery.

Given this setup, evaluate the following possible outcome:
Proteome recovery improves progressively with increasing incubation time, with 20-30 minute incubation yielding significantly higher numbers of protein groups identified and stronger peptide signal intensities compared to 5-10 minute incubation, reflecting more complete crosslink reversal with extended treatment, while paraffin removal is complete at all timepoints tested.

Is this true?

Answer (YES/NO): NO